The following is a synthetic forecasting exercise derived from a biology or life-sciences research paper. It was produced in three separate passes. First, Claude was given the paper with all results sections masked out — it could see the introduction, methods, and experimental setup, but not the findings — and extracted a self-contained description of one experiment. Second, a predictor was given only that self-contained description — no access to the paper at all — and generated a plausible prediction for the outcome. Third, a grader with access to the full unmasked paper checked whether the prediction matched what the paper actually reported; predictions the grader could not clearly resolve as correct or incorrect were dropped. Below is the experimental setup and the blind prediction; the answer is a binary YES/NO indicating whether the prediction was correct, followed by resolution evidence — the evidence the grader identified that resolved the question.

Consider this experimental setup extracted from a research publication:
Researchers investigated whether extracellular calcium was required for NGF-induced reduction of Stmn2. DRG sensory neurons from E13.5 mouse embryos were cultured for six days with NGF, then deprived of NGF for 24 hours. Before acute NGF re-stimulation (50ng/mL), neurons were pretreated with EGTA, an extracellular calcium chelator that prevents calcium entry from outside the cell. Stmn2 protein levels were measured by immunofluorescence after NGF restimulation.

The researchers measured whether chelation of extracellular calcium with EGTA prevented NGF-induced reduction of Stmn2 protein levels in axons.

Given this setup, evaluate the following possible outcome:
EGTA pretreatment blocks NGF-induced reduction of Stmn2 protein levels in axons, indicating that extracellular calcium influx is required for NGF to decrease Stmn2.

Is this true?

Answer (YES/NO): NO